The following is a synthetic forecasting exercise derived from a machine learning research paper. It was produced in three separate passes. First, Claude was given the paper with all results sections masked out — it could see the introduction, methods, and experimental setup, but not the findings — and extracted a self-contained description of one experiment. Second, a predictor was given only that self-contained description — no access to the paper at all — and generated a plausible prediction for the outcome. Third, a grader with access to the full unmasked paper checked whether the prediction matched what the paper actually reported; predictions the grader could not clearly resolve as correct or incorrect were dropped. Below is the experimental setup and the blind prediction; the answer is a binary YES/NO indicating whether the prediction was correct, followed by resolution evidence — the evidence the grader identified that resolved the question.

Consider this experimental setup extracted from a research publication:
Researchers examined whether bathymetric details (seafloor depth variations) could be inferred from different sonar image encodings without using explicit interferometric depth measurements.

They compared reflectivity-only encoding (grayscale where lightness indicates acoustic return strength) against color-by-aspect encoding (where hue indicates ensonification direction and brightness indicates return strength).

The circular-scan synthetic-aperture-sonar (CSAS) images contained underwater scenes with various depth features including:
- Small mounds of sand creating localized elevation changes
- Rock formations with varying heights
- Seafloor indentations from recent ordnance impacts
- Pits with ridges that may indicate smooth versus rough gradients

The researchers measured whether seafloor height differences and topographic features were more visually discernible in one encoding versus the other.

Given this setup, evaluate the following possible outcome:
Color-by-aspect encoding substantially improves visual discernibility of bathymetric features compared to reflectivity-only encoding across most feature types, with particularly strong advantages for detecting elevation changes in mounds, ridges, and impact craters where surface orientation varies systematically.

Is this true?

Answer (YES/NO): YES